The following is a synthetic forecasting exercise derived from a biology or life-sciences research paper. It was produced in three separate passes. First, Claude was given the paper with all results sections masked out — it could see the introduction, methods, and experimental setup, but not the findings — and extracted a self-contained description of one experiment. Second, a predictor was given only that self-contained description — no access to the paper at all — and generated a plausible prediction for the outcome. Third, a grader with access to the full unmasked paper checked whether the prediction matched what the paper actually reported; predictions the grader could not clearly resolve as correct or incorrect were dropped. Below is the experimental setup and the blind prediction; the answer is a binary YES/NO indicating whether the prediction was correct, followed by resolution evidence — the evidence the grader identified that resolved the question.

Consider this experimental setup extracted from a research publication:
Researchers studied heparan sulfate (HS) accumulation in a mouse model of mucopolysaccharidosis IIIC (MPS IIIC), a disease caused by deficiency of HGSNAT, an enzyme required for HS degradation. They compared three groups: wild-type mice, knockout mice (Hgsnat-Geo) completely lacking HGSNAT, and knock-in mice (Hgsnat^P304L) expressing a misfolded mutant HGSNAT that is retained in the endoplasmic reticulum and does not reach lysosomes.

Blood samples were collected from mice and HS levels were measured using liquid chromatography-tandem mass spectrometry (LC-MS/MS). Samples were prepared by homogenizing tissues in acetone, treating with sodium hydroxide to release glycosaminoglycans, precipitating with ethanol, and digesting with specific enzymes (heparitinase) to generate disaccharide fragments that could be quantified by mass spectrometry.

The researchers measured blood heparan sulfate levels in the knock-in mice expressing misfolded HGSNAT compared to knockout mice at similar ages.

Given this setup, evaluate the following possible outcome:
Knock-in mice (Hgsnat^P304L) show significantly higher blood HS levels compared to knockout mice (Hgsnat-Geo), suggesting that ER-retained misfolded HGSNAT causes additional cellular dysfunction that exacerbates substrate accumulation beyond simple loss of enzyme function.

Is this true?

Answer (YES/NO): YES